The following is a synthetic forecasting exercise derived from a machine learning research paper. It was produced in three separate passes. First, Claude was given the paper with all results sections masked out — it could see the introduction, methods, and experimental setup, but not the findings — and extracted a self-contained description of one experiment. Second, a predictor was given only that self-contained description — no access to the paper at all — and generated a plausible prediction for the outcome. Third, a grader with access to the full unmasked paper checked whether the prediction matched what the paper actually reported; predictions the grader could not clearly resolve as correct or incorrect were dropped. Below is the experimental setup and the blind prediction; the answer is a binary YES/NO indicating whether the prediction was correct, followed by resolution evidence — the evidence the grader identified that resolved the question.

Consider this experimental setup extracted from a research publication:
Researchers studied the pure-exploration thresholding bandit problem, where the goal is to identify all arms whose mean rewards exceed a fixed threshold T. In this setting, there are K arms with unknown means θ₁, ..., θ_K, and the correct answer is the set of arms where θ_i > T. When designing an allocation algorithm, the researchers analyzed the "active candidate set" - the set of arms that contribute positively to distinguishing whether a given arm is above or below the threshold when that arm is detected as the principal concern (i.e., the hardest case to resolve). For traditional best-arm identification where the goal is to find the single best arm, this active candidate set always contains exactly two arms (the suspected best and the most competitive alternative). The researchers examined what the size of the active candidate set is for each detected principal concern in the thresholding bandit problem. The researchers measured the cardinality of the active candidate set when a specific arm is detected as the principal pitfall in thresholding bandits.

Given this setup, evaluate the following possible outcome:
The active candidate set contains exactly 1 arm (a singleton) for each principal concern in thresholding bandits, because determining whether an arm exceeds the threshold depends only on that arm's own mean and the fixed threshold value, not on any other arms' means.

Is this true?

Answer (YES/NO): YES